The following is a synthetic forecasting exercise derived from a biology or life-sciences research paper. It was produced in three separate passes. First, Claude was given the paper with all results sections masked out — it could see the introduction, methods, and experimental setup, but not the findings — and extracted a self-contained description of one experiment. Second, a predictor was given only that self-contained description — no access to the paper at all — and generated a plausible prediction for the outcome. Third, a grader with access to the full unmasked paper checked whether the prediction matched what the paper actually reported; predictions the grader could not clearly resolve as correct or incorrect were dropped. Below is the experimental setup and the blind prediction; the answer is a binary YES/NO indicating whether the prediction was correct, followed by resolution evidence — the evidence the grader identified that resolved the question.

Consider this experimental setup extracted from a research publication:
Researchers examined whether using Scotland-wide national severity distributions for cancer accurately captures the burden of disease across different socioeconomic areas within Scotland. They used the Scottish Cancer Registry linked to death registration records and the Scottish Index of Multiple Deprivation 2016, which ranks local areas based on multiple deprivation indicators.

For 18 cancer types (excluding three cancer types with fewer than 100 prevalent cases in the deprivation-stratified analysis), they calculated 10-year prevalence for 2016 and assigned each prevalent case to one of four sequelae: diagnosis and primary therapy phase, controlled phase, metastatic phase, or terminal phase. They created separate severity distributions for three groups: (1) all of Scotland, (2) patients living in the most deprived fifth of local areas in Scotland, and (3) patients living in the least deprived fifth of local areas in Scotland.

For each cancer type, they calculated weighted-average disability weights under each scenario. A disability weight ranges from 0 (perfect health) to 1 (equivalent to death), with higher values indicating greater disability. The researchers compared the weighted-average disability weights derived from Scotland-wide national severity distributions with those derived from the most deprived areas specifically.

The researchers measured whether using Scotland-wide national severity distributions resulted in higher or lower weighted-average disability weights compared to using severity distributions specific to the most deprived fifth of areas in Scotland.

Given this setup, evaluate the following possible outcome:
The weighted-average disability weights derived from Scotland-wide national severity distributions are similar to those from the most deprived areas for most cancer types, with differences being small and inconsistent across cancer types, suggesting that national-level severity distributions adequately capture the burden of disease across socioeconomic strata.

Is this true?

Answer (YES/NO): NO